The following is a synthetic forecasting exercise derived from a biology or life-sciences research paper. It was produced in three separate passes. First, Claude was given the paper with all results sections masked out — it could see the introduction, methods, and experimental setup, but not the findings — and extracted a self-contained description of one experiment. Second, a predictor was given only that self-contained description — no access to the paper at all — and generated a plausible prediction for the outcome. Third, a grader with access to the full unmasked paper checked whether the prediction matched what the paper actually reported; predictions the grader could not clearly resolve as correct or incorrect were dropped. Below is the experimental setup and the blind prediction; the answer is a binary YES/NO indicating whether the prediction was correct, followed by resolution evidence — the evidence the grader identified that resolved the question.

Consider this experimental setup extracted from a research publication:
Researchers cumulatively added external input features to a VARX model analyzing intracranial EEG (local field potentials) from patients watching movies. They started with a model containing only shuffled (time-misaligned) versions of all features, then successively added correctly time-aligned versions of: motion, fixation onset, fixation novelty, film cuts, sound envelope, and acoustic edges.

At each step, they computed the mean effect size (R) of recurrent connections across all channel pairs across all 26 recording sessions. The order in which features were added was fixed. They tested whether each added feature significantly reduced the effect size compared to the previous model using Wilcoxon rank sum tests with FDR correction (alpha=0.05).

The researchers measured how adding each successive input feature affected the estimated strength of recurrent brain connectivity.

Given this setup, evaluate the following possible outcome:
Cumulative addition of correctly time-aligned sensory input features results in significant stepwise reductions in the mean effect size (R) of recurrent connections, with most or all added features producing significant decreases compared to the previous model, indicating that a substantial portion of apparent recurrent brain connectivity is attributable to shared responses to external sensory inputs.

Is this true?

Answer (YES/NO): NO